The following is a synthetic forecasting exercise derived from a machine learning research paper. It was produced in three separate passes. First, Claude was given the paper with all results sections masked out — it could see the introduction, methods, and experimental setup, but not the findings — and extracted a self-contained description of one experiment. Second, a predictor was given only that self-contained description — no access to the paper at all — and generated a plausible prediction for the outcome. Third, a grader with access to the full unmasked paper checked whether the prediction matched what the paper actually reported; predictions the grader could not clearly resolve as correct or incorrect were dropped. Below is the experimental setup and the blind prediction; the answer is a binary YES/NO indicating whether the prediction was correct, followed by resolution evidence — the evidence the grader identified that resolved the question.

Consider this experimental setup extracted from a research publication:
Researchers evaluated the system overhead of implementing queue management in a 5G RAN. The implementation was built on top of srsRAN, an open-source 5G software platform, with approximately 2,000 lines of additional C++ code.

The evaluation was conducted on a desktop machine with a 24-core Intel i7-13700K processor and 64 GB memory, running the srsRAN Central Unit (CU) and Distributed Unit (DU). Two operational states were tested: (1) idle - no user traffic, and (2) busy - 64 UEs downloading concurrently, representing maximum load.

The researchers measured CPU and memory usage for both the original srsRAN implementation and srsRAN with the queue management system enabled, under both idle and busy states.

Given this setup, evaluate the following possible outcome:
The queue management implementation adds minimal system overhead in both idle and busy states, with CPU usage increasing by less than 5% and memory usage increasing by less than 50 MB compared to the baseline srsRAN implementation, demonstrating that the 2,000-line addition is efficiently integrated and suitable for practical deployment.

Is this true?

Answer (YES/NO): YES